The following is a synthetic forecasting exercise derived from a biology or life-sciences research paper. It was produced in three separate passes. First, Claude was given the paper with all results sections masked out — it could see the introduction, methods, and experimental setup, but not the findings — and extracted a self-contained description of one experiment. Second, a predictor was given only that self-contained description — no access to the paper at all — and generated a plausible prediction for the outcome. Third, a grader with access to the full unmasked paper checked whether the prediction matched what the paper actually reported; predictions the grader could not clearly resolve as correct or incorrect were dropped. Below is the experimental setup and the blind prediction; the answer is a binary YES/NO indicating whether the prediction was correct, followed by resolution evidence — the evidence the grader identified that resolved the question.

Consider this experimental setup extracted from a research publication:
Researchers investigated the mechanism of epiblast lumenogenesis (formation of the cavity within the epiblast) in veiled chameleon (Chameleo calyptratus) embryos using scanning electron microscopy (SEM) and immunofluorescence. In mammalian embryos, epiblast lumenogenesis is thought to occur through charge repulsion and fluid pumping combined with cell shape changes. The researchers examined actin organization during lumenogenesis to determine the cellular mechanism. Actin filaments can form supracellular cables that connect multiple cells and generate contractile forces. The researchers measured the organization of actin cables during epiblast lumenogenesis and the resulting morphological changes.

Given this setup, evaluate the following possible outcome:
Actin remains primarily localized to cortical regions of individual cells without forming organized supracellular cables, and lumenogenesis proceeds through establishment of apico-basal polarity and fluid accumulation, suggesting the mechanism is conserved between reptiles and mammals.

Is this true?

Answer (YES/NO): NO